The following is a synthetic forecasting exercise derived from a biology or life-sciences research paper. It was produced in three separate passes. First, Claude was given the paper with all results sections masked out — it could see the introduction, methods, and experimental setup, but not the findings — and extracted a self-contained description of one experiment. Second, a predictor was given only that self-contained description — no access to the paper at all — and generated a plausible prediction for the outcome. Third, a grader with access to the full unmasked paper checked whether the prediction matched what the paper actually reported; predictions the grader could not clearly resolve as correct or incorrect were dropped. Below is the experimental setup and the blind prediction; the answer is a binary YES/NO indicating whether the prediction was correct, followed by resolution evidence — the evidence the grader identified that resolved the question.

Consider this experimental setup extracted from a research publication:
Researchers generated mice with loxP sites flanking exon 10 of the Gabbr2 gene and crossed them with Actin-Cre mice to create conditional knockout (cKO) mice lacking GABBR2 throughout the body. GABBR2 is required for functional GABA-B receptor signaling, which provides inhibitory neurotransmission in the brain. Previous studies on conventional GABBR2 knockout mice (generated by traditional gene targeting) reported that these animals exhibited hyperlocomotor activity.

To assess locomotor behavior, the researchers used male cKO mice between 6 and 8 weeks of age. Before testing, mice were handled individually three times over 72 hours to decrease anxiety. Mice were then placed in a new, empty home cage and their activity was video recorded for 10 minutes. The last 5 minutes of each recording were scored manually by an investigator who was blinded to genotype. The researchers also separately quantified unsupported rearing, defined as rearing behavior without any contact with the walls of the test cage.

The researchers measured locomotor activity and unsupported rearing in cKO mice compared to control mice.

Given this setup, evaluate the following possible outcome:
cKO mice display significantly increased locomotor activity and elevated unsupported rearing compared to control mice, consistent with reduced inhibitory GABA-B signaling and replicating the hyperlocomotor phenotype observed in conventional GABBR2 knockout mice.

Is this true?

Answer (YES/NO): NO